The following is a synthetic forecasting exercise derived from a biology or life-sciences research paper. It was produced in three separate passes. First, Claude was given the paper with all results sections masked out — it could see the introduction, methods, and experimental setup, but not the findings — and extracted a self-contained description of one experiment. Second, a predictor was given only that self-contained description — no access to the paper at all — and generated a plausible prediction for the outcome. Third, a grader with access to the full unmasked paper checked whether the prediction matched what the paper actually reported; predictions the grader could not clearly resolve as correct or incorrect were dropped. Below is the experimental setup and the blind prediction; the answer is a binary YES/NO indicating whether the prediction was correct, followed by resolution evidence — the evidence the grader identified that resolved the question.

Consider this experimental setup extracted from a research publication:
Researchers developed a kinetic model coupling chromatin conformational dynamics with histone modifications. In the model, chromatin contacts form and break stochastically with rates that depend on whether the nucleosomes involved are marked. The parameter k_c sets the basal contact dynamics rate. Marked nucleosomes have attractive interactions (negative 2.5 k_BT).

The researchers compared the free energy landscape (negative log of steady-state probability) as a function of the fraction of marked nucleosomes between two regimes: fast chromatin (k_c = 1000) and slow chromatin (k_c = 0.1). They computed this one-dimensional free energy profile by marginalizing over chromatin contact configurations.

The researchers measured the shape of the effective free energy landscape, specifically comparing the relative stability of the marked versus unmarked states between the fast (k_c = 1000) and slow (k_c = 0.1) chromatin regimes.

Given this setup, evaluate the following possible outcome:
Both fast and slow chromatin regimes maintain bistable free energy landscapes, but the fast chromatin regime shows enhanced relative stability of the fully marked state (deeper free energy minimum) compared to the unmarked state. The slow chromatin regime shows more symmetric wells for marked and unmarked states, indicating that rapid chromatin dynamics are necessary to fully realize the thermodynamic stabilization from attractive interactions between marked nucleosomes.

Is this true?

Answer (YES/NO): YES